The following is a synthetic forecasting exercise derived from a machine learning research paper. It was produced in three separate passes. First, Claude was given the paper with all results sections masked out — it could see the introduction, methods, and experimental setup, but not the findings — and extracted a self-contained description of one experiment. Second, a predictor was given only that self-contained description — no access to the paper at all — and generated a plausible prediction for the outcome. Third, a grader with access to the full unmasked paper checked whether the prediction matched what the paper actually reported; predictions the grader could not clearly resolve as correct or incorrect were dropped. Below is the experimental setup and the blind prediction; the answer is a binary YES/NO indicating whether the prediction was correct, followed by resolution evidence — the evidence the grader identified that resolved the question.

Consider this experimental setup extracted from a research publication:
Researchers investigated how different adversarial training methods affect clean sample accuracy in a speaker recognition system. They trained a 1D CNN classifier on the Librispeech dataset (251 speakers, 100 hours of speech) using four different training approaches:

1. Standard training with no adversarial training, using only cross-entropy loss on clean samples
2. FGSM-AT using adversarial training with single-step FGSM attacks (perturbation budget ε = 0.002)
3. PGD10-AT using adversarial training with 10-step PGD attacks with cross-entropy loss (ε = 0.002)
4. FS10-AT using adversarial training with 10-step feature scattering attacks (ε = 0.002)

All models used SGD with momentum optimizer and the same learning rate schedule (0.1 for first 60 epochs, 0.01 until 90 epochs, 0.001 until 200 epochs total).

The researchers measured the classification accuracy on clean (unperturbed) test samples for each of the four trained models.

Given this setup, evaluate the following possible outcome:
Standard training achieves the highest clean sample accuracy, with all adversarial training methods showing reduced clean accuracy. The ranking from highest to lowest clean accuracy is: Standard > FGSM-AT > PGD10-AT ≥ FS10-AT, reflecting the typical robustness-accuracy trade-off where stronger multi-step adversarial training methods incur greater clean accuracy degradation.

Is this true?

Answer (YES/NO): YES